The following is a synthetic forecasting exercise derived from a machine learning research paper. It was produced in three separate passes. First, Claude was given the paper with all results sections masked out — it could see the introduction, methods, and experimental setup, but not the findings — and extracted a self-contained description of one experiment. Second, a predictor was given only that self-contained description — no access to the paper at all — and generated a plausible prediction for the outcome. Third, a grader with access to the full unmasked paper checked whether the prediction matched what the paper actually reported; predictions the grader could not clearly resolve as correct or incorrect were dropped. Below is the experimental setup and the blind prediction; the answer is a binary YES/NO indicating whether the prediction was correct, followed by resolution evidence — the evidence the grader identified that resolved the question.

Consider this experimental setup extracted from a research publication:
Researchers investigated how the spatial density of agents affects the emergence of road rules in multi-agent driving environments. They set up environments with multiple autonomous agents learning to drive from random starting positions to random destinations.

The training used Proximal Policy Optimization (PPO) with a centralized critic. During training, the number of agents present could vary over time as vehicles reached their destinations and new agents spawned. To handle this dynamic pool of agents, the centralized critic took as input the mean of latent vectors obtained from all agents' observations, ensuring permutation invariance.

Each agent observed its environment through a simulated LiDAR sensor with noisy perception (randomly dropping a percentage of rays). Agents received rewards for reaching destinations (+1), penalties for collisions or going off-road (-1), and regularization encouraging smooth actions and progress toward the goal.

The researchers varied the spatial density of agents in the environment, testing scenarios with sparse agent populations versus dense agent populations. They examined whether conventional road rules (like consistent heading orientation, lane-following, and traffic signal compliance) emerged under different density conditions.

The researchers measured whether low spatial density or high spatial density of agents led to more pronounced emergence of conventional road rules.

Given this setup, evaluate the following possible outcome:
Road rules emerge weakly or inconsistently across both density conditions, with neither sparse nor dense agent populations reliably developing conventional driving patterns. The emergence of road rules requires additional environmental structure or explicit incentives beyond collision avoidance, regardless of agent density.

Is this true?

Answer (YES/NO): NO